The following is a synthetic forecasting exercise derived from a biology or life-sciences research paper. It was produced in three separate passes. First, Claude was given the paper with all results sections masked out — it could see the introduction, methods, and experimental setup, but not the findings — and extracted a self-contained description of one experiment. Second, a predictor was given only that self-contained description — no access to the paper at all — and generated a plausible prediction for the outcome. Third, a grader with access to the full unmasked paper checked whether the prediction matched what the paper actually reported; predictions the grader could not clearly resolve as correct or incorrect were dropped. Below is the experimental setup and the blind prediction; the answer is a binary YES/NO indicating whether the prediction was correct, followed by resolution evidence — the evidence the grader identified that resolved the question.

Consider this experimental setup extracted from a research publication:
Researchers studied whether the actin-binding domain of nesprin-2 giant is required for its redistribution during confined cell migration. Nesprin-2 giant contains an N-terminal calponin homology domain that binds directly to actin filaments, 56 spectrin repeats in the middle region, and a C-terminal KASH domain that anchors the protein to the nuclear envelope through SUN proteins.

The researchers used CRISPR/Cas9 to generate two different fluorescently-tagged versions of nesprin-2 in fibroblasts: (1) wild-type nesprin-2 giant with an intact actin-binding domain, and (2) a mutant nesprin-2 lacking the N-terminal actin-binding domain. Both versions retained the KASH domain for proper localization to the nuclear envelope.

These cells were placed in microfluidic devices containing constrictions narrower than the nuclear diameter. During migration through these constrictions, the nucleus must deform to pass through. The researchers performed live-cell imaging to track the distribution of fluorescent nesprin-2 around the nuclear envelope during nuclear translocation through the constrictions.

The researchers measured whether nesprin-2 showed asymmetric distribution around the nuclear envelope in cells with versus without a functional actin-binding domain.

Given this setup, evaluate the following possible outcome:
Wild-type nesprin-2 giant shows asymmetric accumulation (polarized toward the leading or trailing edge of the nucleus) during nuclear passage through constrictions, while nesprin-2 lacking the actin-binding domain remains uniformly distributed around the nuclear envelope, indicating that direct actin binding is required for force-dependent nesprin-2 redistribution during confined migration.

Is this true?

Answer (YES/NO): YES